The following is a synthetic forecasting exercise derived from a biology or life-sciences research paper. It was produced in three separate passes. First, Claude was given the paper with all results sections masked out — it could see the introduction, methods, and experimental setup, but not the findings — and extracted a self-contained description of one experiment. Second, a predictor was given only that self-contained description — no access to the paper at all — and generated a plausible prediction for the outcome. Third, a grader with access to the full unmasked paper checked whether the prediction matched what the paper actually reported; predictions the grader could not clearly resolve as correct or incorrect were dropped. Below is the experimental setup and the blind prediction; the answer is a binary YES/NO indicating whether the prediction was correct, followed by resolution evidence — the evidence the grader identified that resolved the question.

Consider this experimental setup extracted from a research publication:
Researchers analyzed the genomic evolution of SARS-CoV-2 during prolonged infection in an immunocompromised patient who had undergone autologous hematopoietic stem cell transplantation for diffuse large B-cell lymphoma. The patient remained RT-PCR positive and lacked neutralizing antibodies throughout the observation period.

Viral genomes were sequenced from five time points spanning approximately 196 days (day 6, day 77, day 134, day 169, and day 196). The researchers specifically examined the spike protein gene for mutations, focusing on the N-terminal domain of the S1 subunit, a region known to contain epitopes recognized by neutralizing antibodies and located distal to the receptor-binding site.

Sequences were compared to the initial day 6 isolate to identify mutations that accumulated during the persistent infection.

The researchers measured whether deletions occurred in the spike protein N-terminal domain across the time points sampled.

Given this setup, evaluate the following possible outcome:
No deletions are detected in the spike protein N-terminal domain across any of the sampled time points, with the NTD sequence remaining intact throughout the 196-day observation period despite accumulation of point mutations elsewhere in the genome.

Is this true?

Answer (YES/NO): NO